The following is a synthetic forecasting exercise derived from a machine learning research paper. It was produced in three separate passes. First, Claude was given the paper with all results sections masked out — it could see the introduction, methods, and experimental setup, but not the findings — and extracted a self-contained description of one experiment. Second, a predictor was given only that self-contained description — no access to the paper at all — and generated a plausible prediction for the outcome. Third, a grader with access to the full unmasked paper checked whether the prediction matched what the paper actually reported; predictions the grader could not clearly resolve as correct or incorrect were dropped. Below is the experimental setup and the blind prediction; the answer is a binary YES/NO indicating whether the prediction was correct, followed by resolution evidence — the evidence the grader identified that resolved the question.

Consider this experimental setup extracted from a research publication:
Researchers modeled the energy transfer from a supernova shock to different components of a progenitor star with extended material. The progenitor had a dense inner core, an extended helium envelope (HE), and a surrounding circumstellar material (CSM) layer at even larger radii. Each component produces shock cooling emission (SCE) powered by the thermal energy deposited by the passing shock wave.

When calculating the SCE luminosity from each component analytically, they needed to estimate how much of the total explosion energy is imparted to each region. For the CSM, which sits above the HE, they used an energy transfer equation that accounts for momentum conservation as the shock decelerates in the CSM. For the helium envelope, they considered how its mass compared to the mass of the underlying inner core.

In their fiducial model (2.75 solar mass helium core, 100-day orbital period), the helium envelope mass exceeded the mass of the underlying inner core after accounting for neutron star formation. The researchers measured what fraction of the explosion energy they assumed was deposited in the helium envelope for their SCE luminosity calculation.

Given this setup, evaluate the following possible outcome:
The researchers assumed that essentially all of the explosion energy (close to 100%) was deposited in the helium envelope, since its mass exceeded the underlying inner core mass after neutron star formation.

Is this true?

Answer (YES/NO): YES